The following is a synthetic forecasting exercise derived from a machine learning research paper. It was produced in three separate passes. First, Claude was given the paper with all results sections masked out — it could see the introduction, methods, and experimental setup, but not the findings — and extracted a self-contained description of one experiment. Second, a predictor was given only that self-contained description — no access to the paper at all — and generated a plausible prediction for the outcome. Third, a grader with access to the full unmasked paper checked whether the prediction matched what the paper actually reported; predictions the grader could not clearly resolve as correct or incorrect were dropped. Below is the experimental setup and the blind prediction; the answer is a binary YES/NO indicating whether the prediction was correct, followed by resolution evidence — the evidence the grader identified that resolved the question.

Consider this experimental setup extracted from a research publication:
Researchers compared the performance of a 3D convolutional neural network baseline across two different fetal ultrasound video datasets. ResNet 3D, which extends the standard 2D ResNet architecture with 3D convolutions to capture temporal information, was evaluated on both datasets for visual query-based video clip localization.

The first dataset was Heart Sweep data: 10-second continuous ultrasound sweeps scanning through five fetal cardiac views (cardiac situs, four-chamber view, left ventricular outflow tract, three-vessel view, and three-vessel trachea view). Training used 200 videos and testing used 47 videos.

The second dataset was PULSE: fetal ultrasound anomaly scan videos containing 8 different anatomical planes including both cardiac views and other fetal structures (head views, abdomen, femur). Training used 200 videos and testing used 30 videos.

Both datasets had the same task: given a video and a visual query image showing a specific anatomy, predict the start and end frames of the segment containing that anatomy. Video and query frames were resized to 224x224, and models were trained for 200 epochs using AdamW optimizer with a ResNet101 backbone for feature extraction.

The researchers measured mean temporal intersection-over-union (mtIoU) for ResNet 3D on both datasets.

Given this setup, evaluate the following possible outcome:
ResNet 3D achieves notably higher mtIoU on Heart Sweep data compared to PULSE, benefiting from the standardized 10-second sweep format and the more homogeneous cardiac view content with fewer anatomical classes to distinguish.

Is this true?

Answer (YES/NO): YES